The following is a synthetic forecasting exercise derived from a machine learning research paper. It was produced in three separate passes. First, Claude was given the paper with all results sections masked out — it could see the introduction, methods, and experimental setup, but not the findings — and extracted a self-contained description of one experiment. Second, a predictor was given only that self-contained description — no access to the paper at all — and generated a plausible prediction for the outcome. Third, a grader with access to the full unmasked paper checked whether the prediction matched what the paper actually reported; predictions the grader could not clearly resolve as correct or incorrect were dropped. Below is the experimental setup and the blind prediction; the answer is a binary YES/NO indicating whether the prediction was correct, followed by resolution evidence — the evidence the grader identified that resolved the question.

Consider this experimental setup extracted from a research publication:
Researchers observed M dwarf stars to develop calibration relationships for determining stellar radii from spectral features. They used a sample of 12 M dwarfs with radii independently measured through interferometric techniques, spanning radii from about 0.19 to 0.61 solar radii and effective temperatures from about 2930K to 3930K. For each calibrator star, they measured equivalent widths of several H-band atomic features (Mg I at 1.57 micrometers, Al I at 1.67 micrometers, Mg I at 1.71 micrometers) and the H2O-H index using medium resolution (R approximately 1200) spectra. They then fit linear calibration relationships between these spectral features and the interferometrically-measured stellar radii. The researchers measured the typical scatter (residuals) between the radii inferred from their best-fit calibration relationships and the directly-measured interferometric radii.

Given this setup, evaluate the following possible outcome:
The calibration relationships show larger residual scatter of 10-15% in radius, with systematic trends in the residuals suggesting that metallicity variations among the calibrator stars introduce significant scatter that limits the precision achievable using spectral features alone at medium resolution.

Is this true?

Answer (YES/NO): NO